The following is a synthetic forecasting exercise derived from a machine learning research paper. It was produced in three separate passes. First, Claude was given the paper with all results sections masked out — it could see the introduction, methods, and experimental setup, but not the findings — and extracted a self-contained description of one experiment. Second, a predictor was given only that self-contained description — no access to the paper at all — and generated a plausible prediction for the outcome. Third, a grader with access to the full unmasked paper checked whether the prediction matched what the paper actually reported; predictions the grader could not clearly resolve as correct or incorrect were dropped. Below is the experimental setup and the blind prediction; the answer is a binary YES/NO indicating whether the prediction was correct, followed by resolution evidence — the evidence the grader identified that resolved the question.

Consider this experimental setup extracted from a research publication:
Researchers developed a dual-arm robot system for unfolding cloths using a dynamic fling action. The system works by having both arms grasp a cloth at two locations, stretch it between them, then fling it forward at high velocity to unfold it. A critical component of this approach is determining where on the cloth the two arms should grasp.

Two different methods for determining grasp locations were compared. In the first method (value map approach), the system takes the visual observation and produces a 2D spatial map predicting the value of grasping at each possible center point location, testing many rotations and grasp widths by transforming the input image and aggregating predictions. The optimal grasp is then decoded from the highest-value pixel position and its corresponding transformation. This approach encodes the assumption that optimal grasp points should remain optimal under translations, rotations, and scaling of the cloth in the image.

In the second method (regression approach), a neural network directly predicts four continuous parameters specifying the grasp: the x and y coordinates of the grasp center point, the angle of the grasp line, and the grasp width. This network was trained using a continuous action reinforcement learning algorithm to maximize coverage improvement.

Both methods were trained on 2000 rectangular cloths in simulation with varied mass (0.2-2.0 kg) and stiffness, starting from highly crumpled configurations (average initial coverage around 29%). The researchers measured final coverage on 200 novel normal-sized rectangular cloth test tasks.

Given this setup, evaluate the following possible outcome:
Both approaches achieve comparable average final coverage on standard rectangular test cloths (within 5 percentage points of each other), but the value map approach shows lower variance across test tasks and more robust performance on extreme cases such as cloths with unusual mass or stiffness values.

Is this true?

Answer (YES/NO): NO